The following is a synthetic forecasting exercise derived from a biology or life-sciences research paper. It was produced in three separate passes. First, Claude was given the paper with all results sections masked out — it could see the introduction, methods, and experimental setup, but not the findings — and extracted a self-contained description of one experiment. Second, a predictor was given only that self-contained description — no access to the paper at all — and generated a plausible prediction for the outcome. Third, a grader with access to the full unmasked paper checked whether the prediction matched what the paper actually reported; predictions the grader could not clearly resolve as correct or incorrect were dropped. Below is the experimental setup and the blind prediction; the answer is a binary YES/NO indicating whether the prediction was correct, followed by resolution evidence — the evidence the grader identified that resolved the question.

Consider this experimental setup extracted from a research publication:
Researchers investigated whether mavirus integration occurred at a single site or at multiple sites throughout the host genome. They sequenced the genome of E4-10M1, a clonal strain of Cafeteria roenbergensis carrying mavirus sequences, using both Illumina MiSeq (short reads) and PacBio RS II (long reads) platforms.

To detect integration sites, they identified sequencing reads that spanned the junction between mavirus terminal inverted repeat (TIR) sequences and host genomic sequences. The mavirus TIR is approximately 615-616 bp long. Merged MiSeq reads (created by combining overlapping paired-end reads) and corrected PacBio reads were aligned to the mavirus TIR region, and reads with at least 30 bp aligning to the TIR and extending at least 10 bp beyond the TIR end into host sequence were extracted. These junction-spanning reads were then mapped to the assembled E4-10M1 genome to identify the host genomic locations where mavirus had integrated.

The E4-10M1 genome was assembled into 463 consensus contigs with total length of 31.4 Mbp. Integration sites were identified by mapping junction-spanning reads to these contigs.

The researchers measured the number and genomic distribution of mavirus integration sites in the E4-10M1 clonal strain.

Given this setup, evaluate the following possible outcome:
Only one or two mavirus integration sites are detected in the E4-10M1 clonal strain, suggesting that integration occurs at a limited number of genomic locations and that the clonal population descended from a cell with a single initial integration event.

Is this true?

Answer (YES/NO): NO